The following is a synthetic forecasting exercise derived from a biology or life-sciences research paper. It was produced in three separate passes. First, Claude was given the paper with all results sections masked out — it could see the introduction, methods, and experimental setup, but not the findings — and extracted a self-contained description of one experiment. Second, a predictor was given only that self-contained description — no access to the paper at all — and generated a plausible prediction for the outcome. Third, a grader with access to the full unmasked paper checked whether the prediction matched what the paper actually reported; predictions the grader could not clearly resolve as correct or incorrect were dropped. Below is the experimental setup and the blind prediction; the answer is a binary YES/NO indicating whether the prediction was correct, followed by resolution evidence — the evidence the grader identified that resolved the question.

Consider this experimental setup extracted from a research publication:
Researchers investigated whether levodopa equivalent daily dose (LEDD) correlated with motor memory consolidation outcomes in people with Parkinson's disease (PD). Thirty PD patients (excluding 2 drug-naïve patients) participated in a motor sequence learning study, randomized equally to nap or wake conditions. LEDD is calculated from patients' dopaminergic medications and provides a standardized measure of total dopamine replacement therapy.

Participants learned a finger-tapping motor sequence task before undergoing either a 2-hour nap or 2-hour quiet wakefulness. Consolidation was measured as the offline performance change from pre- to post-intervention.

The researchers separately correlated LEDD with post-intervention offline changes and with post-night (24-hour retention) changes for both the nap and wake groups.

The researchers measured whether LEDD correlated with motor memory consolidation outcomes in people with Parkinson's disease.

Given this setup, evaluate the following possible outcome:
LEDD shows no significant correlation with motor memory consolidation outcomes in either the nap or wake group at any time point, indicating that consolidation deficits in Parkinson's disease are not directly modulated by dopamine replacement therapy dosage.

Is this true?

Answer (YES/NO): YES